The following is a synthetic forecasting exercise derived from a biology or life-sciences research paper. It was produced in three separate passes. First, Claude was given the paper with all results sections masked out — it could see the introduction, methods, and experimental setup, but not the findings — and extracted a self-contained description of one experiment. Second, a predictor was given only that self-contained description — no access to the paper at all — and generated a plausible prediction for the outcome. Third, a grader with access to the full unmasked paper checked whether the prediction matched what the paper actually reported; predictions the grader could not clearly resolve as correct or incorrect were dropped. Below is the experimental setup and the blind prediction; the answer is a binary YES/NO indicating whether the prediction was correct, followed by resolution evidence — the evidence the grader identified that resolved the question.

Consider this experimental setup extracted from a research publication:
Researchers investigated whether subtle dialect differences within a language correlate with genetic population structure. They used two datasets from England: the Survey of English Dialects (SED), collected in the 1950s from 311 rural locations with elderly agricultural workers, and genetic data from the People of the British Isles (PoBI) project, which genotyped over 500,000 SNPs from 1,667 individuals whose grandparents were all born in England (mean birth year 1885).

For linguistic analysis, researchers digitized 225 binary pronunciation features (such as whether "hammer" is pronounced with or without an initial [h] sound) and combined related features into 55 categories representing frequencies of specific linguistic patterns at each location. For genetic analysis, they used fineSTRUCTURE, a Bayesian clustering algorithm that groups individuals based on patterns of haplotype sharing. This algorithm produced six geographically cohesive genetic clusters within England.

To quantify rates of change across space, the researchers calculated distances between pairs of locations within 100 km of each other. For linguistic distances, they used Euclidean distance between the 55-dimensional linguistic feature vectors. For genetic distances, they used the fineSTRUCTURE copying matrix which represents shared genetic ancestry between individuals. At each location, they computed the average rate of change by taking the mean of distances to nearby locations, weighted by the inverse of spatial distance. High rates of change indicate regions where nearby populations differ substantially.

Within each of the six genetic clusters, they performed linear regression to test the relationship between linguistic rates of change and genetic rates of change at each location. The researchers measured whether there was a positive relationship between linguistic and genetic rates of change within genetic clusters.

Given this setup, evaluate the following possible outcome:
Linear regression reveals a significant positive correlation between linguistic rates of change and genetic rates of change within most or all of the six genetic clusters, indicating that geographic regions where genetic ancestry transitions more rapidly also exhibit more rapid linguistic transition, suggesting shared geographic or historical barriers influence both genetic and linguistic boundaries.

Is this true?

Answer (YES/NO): NO